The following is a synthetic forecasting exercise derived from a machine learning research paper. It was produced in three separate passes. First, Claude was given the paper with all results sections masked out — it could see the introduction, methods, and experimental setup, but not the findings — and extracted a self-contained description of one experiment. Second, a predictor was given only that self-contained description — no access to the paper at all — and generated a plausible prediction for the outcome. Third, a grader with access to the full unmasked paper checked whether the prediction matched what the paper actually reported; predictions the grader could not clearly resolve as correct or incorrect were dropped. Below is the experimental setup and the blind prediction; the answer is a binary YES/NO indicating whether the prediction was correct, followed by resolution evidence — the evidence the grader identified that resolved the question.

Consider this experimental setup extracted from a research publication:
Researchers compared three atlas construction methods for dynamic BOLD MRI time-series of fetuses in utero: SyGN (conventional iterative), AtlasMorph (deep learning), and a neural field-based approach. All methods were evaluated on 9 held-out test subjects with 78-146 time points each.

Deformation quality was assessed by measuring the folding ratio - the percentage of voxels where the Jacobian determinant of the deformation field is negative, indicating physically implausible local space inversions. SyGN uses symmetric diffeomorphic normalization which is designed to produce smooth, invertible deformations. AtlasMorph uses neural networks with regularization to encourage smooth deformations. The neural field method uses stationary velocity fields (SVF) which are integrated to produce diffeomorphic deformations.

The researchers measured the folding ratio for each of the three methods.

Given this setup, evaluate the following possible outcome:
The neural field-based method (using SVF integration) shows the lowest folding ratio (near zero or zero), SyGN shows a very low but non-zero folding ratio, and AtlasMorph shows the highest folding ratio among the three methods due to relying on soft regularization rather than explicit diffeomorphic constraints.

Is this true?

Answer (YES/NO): NO